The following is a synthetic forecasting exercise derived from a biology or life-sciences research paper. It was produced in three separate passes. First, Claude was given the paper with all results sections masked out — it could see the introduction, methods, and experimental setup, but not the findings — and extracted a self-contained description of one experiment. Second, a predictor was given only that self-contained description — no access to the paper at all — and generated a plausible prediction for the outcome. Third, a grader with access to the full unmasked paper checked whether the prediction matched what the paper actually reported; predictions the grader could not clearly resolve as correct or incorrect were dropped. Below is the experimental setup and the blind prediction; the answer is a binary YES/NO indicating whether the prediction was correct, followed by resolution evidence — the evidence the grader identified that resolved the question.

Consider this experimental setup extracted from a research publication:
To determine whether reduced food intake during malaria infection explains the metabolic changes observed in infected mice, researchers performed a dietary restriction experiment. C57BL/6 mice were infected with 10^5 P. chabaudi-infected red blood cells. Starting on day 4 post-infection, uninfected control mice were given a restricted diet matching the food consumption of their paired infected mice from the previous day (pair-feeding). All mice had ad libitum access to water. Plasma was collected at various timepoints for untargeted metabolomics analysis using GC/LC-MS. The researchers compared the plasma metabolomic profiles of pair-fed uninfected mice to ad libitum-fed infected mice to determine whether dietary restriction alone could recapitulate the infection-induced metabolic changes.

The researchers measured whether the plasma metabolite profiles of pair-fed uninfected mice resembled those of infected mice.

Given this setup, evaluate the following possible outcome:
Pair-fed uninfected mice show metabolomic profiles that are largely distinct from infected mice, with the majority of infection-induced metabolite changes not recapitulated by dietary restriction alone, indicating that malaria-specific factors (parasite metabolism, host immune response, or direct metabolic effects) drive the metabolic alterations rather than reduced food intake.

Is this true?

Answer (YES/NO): YES